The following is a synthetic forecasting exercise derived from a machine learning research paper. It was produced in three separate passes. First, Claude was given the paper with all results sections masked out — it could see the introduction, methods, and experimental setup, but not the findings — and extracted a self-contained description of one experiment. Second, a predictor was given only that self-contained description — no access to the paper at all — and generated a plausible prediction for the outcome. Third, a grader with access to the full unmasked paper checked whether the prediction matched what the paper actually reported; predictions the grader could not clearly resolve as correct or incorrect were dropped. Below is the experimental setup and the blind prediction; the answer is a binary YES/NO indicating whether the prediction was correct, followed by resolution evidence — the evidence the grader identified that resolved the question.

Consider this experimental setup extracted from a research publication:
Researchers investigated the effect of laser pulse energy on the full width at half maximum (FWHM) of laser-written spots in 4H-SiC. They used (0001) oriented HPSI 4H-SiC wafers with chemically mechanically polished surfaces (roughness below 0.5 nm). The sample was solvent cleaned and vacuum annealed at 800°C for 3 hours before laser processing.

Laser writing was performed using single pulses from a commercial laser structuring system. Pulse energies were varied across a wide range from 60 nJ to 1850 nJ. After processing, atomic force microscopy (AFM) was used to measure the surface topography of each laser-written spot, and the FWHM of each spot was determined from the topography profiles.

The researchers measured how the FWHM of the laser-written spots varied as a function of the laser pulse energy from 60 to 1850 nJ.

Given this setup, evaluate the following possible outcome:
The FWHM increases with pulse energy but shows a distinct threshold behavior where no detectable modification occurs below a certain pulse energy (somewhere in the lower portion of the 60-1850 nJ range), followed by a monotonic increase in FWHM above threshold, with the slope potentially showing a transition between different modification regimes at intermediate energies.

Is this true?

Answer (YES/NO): NO